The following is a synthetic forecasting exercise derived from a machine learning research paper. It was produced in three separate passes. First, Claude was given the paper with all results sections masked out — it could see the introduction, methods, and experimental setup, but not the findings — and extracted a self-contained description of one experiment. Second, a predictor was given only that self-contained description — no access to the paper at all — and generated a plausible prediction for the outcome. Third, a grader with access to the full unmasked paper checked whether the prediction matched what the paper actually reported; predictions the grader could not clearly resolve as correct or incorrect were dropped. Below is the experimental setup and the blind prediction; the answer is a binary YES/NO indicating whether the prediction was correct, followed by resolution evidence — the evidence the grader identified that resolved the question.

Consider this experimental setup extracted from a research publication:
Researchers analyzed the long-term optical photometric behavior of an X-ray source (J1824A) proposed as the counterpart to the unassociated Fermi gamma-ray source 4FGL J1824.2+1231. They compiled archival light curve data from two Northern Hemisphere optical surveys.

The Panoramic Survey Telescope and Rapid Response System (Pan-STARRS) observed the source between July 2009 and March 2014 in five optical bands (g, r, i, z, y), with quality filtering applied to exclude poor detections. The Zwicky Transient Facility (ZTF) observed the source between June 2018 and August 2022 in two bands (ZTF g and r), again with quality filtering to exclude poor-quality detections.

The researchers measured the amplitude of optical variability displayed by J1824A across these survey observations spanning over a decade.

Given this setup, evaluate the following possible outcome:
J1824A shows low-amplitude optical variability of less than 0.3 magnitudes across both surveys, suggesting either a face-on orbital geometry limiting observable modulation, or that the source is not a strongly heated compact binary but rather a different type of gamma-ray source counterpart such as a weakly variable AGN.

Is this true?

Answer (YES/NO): NO